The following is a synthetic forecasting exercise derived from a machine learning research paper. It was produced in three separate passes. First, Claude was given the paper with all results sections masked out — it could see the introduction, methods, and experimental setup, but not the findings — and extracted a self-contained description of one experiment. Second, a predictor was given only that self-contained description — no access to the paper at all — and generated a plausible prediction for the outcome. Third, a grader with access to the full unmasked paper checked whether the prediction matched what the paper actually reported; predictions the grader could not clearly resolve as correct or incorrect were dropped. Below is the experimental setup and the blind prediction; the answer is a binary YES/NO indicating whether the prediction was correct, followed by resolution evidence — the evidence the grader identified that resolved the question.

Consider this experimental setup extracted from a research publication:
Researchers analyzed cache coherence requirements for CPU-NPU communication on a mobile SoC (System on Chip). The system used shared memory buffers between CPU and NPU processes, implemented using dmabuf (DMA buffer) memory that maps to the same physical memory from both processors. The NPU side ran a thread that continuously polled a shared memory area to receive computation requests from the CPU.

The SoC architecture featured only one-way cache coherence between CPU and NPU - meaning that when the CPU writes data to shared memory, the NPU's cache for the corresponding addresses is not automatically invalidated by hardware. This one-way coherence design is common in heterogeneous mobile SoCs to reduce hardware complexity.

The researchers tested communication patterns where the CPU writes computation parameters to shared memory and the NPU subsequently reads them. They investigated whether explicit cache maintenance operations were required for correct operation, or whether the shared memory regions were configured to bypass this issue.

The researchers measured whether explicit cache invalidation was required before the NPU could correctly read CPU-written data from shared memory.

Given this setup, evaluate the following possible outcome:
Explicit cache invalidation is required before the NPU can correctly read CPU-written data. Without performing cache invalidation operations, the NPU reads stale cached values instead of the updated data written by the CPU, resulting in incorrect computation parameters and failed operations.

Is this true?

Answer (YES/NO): YES